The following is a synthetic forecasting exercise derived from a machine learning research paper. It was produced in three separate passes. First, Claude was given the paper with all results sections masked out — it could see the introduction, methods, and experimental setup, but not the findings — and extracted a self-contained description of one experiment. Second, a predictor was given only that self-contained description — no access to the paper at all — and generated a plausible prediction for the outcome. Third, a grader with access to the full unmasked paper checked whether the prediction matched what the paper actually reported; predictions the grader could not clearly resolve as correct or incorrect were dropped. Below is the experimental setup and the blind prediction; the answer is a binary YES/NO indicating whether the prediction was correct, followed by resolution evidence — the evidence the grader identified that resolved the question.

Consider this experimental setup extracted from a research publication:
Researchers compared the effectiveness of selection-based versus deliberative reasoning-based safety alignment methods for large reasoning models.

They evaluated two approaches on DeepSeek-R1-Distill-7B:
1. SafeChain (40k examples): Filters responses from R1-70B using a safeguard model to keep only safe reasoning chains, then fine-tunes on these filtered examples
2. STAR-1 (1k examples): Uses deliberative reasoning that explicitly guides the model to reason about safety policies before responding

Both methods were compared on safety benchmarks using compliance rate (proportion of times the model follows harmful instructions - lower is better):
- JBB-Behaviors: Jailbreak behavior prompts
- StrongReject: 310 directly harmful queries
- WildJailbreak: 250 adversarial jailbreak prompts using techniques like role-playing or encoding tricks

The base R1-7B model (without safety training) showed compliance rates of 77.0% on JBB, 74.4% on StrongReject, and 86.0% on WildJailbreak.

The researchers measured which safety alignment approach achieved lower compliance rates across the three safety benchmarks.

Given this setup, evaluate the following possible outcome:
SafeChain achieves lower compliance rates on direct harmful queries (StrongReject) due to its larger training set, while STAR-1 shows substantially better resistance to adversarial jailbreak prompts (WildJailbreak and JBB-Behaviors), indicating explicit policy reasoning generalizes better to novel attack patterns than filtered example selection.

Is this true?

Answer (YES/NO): NO